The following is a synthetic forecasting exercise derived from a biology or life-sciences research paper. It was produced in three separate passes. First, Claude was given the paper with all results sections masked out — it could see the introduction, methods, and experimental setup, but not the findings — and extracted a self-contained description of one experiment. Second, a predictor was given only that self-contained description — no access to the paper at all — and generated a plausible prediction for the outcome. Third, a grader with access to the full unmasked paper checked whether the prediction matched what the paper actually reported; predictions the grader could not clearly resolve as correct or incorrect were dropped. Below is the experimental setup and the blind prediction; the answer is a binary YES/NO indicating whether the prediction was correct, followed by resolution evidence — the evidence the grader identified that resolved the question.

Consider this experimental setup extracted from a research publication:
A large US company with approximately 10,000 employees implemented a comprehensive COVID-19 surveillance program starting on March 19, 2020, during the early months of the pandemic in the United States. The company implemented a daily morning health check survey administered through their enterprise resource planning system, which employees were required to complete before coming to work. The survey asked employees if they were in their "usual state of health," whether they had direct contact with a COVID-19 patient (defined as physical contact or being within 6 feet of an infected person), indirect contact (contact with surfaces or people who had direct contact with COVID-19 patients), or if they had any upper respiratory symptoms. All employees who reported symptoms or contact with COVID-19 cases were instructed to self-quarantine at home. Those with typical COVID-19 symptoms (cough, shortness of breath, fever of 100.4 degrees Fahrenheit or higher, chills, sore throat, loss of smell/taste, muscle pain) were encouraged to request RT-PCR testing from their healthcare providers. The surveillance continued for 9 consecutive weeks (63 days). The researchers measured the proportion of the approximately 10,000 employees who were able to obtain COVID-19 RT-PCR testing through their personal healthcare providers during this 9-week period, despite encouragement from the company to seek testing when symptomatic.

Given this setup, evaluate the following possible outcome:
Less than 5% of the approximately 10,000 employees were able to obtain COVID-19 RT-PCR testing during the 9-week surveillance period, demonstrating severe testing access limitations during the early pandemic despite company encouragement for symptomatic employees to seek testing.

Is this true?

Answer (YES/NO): YES